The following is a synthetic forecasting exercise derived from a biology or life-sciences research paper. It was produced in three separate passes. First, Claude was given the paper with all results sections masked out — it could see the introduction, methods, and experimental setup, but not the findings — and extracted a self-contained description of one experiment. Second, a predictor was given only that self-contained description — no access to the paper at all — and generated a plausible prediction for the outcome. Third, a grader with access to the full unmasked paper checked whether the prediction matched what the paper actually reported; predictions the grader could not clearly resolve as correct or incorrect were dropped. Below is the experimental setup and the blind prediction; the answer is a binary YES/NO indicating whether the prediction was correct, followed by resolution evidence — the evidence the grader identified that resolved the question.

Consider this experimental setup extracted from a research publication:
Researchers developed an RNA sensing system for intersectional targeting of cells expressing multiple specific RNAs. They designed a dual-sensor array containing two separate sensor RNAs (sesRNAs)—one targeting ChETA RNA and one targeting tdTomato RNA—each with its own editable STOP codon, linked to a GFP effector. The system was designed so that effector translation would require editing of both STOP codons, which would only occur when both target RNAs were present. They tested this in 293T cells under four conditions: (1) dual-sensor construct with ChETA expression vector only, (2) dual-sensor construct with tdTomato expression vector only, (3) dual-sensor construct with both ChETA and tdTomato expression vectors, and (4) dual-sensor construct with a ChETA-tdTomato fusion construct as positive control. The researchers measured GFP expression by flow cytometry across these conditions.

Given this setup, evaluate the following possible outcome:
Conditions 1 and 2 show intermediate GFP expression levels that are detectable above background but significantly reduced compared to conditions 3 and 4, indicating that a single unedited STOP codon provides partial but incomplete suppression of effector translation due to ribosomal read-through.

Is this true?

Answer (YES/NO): NO